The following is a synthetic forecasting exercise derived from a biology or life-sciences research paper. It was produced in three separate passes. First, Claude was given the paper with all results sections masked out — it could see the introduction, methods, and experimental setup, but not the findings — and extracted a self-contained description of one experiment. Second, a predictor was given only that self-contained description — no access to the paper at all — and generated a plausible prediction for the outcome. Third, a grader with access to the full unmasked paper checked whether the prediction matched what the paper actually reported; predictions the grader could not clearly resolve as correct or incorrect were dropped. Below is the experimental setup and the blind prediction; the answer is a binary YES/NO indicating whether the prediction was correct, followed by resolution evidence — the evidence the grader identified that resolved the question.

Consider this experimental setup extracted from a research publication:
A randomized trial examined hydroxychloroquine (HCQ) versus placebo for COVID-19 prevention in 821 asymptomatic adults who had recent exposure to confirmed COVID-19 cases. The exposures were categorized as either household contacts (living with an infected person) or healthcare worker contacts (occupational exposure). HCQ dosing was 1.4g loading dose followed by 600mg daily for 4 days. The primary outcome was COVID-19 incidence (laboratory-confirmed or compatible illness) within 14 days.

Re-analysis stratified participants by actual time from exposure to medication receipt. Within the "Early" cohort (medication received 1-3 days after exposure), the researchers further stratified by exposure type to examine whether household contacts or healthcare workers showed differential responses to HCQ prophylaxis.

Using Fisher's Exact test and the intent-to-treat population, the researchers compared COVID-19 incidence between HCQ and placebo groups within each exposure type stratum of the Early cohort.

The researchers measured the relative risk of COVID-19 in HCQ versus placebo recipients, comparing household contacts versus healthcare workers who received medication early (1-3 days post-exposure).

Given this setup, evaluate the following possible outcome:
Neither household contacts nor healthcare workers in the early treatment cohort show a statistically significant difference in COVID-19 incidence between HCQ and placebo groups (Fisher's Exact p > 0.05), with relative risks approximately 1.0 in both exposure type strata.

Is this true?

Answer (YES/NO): NO